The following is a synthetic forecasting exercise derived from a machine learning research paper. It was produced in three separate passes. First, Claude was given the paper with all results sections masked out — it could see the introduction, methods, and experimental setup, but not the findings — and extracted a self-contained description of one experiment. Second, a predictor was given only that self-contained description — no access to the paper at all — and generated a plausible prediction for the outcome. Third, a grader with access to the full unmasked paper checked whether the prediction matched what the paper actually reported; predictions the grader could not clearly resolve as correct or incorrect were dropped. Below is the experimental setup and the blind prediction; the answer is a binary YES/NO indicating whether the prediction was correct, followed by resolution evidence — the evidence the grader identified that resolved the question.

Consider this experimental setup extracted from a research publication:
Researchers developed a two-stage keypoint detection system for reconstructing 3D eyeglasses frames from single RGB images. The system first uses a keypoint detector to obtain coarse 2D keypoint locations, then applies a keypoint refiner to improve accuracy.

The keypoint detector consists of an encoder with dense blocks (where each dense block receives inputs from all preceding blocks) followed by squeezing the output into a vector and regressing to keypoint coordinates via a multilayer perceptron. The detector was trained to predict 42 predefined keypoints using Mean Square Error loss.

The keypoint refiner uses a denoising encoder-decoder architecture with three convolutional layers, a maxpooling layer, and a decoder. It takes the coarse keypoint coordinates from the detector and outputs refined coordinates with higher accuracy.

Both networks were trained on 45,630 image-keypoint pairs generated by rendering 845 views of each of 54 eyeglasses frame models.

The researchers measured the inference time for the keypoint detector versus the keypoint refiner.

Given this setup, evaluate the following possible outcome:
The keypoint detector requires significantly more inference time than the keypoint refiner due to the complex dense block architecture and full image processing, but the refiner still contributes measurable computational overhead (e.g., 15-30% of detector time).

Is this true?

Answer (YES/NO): NO